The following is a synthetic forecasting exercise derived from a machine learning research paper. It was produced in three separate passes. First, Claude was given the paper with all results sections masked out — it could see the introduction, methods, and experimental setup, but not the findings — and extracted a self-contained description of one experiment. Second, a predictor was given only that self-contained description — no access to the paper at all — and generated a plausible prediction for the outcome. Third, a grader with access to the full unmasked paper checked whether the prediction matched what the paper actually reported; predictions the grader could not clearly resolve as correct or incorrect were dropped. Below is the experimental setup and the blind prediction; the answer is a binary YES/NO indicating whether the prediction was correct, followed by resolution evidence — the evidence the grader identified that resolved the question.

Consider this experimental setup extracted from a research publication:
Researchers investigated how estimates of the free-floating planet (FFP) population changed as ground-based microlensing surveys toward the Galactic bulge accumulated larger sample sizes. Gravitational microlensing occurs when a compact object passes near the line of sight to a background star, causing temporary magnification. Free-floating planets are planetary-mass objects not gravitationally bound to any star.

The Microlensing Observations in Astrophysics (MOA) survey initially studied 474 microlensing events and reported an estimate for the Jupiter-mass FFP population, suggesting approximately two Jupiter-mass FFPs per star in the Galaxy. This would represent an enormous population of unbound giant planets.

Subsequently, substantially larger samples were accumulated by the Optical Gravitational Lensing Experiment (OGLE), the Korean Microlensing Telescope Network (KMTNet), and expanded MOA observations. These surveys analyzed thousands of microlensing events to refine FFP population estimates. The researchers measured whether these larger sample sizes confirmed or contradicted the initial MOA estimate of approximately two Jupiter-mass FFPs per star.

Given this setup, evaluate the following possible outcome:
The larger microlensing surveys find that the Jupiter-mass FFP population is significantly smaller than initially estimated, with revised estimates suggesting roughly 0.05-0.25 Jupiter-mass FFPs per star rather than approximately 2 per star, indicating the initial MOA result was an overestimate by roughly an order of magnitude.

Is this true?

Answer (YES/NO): YES